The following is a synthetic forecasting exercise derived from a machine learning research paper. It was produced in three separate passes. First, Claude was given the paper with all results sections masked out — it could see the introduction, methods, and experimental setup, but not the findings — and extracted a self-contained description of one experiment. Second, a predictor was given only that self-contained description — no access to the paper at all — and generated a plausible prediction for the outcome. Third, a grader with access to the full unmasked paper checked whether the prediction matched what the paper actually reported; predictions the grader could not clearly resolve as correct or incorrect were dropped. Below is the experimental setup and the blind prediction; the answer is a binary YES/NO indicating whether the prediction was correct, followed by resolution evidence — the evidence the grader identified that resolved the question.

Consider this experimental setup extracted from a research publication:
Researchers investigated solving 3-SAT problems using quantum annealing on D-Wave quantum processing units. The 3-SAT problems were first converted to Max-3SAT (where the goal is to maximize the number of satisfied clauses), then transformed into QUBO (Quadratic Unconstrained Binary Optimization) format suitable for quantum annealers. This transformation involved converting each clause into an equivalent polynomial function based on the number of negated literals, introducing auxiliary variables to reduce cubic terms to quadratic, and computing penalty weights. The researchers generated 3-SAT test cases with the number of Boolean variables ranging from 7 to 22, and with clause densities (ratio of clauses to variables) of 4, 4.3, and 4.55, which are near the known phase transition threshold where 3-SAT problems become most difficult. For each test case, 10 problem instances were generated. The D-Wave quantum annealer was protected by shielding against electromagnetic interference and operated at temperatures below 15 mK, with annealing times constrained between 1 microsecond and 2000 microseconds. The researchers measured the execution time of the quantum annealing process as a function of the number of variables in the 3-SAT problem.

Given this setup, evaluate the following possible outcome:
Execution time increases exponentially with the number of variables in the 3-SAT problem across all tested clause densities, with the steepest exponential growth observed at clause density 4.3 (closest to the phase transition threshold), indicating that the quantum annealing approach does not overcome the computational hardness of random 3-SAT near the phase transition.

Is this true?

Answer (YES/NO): NO